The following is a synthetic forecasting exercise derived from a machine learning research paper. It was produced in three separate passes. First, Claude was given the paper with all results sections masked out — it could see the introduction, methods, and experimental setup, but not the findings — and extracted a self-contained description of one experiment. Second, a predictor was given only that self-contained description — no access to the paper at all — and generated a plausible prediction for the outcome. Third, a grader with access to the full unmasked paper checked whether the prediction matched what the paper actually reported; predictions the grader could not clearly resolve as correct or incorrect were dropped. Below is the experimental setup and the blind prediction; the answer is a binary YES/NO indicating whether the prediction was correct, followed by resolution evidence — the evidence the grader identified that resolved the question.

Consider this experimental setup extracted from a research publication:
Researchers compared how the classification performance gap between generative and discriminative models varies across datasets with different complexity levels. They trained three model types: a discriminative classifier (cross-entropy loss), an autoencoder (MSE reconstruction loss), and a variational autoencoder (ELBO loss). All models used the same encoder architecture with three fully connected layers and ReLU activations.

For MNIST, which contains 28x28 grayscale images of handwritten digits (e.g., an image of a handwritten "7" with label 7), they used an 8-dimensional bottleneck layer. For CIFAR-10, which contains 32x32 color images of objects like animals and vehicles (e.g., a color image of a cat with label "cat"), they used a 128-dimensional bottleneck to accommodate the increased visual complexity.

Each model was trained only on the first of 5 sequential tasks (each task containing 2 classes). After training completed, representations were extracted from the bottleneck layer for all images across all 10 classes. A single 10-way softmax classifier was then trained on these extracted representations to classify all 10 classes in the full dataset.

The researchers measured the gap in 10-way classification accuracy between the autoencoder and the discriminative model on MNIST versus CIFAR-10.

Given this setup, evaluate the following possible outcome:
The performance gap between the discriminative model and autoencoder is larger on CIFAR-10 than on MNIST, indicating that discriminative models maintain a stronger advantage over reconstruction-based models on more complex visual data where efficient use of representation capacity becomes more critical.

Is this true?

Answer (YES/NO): NO